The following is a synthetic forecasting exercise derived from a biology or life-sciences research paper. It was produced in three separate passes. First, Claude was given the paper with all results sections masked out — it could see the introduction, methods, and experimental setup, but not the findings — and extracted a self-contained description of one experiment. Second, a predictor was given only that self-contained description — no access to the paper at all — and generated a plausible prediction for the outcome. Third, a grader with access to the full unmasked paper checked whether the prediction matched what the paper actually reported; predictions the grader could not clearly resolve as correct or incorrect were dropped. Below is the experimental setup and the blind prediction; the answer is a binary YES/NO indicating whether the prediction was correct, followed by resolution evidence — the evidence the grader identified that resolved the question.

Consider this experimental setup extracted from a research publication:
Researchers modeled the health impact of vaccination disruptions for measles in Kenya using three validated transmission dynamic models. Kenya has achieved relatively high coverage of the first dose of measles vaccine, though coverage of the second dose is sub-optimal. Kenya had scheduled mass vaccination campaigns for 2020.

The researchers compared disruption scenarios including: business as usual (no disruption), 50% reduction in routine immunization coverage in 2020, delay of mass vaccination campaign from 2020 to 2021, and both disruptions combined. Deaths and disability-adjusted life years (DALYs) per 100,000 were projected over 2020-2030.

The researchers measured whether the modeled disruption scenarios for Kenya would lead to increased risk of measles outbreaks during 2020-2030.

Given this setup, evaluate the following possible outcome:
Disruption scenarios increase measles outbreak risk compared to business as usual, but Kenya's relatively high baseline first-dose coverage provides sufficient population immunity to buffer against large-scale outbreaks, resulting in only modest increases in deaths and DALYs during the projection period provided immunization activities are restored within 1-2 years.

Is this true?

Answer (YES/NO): NO